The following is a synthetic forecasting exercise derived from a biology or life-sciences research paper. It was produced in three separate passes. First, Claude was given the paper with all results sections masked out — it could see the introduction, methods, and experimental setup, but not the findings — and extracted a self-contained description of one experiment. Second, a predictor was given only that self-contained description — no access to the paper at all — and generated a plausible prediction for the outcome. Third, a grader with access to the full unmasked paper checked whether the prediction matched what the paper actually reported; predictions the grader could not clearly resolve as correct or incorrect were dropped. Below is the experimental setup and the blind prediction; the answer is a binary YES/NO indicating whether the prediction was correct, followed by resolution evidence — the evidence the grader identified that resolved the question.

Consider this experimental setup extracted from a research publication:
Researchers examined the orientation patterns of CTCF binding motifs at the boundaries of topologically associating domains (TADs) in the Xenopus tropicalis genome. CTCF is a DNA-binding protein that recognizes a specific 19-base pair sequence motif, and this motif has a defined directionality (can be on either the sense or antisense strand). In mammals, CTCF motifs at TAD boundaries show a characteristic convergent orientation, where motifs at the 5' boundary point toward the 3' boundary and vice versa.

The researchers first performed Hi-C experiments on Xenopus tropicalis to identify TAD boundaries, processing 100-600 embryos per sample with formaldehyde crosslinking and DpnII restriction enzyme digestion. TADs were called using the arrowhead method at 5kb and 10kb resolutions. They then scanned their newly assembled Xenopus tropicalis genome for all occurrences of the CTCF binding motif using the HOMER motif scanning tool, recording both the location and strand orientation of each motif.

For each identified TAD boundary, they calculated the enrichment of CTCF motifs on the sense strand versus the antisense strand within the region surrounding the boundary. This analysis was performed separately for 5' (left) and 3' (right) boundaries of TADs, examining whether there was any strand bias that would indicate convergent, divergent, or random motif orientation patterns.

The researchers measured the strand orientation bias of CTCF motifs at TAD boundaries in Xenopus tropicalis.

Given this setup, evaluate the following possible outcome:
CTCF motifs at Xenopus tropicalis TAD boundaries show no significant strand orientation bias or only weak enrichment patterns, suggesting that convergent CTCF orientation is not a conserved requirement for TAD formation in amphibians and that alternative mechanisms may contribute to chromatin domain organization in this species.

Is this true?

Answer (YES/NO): NO